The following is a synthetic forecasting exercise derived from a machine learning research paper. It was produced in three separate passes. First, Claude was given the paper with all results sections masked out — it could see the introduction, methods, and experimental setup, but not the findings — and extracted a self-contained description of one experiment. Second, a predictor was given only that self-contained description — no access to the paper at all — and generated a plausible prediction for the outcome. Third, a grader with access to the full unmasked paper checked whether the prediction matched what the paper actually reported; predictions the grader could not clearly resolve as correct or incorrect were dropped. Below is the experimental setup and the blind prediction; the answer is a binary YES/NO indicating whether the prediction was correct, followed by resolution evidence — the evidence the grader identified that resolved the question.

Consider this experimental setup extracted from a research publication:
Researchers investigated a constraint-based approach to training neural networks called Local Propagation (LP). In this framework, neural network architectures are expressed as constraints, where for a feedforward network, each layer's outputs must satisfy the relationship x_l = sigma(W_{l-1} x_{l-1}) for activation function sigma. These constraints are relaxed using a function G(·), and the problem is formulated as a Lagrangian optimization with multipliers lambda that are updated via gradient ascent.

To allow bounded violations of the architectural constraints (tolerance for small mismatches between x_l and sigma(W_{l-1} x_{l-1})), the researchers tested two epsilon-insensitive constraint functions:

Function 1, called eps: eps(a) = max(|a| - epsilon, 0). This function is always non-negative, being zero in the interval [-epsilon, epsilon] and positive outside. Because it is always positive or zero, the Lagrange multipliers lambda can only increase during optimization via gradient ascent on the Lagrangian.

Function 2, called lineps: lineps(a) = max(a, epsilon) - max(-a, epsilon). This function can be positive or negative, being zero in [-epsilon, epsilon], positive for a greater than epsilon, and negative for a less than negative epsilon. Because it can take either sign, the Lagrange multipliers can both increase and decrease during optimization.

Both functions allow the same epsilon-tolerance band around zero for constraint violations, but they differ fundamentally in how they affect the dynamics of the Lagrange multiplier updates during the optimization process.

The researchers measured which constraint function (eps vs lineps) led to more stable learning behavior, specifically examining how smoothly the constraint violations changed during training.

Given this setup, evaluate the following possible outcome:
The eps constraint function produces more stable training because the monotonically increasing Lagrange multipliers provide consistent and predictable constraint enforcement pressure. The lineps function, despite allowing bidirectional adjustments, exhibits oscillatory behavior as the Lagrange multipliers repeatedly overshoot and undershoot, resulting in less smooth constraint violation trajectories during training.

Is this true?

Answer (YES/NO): YES